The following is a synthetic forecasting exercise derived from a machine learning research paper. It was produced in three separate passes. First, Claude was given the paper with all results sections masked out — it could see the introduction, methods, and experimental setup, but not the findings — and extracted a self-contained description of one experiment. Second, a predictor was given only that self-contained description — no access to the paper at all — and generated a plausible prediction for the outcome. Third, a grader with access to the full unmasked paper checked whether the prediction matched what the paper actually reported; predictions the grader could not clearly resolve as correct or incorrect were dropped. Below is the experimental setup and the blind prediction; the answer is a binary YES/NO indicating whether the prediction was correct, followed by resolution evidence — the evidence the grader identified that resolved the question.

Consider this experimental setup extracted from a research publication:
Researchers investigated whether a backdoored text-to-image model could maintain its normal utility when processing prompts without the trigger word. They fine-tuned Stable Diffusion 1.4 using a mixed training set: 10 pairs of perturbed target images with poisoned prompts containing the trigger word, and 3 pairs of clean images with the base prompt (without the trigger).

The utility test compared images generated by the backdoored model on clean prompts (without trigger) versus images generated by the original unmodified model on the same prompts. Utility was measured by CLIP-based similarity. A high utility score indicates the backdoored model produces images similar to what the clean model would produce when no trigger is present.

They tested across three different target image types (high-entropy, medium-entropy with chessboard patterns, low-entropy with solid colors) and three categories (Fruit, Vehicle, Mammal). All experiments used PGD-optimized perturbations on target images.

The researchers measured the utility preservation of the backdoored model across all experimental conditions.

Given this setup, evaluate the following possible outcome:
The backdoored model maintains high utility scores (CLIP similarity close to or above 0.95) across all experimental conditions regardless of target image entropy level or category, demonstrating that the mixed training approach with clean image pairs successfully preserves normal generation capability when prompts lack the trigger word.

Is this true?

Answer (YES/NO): NO